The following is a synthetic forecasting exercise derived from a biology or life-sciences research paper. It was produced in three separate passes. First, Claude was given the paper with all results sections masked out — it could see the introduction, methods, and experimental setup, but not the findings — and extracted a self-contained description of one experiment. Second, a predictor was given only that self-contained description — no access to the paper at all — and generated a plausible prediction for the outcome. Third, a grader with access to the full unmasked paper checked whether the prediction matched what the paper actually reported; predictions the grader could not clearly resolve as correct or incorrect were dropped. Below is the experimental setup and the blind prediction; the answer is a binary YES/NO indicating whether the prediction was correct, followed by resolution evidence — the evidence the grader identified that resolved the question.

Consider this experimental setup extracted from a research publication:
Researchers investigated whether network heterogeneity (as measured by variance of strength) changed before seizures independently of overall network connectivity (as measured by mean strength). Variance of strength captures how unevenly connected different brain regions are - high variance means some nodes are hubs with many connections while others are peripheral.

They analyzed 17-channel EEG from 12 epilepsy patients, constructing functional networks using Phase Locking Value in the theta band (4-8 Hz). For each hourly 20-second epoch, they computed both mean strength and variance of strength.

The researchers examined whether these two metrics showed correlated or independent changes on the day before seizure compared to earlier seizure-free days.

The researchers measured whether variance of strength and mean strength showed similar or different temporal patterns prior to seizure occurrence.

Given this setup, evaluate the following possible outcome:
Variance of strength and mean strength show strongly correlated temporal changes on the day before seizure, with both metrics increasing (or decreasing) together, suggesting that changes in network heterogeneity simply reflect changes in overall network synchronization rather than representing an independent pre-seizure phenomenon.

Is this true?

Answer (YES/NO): NO